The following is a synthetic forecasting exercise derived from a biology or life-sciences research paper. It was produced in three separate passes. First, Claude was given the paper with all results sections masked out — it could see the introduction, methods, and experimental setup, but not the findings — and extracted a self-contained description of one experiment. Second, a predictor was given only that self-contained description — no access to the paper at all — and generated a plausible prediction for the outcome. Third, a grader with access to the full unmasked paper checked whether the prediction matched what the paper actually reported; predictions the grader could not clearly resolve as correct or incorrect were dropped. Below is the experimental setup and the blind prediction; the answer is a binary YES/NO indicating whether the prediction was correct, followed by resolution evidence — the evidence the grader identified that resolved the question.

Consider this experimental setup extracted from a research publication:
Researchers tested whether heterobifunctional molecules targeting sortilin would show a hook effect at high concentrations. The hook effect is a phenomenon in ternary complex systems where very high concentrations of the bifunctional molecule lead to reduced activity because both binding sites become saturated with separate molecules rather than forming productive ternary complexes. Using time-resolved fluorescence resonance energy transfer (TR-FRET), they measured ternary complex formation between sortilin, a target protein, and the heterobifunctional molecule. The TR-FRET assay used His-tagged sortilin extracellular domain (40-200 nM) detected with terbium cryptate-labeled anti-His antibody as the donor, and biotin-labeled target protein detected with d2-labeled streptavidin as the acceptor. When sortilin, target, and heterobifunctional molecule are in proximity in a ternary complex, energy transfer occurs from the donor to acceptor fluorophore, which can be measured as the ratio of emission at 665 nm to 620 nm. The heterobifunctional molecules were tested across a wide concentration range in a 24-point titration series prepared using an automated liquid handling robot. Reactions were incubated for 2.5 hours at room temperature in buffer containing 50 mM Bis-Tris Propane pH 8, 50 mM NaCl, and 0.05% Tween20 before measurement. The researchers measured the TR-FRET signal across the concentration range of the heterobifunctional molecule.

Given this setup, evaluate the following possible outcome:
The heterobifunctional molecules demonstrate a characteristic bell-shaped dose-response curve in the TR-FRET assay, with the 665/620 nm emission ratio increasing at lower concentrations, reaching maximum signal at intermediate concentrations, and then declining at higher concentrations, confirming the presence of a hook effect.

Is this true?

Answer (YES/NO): YES